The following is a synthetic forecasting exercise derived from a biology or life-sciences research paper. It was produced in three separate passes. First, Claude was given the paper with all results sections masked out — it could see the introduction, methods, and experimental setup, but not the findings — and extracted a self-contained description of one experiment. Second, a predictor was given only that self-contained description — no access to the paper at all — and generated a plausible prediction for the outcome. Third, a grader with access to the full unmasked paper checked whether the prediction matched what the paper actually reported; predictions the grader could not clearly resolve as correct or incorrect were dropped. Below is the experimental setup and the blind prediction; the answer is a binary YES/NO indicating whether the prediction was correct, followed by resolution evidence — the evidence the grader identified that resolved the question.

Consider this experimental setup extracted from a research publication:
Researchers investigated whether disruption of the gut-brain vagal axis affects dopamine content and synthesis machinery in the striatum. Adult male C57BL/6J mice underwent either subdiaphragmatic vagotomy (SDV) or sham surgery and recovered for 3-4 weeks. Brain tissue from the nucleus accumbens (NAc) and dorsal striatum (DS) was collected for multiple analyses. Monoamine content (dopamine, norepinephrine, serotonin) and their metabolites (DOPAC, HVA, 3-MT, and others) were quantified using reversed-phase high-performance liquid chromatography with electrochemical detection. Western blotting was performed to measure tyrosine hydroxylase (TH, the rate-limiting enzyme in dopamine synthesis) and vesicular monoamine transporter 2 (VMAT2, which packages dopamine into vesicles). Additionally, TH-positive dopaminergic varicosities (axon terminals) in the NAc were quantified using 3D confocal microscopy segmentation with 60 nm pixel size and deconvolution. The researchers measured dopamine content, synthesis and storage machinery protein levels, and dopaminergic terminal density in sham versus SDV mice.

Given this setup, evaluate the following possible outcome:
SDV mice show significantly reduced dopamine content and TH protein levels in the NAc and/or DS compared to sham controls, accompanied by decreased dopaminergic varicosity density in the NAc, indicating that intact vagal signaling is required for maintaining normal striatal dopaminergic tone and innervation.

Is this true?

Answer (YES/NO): NO